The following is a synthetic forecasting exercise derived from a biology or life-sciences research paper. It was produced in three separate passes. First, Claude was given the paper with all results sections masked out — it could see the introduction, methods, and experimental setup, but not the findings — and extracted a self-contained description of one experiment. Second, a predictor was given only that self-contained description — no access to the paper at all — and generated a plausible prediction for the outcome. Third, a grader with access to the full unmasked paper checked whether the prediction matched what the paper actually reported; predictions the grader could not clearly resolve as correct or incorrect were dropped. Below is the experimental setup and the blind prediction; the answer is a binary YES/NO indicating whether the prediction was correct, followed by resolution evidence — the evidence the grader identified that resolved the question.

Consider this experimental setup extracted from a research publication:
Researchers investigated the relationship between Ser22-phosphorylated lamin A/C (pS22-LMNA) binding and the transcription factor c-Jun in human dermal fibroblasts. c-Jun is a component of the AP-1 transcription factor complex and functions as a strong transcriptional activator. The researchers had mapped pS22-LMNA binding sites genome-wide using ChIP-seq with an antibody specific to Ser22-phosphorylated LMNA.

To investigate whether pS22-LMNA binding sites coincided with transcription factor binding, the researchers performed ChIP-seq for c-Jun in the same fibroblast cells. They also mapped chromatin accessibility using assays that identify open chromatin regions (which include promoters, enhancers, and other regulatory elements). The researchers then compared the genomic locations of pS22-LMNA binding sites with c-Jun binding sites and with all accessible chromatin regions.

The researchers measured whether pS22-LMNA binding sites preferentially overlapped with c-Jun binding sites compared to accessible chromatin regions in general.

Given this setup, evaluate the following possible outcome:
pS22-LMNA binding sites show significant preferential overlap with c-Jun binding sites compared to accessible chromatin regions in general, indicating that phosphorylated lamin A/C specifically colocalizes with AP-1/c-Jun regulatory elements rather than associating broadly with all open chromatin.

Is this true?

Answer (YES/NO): YES